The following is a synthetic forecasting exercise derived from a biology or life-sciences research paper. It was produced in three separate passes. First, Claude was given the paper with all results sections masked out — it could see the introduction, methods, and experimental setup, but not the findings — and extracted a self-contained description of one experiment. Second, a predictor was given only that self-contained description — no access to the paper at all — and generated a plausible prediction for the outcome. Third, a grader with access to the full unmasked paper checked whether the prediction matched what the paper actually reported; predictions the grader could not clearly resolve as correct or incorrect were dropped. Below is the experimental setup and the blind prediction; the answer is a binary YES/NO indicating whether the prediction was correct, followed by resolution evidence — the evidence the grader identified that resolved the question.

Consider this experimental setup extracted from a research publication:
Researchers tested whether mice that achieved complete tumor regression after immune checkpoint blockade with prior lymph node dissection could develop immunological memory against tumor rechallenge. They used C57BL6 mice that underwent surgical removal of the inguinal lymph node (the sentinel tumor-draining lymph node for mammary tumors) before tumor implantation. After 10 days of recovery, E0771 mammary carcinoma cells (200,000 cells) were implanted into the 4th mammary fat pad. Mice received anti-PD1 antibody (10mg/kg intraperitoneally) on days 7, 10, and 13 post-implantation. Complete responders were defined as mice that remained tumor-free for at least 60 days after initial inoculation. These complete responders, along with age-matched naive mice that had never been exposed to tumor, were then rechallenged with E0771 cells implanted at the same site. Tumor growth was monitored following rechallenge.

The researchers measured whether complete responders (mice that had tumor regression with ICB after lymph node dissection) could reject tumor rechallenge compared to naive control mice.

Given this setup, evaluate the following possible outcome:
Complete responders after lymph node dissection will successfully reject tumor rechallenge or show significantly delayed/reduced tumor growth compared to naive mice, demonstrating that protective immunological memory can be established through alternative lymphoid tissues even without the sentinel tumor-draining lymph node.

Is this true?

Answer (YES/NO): YES